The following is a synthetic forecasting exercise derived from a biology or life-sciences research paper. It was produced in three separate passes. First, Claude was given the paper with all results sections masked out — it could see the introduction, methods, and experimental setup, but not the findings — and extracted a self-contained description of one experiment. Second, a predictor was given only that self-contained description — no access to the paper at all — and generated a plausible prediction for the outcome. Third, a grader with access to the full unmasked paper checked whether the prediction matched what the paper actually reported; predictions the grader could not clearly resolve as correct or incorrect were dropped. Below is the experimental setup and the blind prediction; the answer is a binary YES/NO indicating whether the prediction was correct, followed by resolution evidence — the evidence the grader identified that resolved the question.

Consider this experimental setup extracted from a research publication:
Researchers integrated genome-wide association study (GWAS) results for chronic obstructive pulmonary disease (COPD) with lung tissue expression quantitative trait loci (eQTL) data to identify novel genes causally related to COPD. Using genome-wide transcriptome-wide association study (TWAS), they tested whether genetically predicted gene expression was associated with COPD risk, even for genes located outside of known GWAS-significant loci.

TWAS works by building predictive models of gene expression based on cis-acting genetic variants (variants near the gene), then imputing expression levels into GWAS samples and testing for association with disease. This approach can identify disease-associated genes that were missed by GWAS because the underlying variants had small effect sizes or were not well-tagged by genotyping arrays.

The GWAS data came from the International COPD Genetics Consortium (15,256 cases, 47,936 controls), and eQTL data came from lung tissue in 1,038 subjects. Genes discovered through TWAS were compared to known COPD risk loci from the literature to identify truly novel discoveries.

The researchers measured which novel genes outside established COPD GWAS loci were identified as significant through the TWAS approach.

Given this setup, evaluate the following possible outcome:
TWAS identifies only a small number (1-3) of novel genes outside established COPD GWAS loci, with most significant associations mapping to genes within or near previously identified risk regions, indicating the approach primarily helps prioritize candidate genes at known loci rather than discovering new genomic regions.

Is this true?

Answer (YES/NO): YES